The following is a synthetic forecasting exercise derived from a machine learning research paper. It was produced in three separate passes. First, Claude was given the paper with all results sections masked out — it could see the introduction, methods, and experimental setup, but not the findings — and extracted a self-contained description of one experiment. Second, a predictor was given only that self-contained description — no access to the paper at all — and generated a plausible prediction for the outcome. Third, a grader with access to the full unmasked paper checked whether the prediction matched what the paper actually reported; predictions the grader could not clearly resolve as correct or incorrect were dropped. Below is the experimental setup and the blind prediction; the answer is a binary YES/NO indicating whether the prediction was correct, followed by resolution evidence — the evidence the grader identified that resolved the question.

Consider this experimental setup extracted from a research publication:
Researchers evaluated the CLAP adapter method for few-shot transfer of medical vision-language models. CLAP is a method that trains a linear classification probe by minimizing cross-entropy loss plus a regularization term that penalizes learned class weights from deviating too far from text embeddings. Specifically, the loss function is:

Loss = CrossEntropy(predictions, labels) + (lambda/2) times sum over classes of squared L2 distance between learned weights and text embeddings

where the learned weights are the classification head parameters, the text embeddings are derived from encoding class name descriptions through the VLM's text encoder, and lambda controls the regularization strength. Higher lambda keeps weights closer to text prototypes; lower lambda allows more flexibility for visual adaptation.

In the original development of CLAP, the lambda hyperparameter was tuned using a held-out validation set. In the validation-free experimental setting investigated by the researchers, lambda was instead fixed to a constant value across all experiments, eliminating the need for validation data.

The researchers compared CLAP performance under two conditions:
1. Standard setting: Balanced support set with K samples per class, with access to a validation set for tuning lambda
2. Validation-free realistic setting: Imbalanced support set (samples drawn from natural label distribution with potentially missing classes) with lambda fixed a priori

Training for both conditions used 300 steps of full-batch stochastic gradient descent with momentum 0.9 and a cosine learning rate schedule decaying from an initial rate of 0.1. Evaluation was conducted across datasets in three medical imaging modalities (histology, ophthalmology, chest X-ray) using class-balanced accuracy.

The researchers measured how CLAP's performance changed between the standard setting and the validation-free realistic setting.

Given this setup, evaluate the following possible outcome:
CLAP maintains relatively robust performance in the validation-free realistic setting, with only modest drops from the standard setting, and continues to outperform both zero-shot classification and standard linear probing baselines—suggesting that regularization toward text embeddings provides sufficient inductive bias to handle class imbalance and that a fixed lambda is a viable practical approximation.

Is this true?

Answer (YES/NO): NO